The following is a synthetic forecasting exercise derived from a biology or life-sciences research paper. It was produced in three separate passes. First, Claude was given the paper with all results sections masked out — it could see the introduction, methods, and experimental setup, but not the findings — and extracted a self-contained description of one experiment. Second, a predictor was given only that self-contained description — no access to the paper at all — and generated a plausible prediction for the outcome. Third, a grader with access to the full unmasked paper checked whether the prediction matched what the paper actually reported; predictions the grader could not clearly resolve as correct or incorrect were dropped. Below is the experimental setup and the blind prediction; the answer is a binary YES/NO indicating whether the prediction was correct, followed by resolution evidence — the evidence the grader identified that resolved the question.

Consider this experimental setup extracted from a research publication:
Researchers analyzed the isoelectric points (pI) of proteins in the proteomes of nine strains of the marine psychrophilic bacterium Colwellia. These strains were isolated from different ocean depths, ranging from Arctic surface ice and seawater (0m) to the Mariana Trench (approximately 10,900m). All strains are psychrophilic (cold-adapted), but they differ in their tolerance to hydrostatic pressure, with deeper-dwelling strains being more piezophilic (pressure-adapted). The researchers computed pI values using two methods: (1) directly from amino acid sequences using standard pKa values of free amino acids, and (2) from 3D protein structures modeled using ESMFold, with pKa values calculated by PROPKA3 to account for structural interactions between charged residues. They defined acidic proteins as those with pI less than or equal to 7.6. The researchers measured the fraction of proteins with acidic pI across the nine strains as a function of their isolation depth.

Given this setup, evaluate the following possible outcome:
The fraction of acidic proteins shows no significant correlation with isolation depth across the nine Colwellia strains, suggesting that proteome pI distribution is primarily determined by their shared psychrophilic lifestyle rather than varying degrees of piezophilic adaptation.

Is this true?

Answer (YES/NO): NO